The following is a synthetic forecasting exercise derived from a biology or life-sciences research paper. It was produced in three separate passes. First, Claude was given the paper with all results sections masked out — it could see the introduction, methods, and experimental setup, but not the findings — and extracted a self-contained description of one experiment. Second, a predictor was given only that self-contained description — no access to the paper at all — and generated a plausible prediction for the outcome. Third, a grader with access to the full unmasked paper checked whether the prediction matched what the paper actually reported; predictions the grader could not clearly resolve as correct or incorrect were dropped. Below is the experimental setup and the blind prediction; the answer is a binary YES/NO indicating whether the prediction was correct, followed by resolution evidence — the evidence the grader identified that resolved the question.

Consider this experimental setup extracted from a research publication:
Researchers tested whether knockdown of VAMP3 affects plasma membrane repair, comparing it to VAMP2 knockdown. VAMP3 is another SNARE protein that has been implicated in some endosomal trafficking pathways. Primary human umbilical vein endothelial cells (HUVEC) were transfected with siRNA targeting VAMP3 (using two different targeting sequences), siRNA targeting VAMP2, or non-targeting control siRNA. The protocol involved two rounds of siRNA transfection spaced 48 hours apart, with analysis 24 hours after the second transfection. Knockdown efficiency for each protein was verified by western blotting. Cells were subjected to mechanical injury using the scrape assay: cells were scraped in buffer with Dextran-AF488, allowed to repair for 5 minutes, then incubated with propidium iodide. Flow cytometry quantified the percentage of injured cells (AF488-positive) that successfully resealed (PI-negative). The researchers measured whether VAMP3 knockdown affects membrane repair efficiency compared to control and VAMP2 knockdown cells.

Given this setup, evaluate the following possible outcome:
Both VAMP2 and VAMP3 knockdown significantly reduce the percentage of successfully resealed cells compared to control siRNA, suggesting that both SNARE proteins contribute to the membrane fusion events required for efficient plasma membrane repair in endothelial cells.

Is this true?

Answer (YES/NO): NO